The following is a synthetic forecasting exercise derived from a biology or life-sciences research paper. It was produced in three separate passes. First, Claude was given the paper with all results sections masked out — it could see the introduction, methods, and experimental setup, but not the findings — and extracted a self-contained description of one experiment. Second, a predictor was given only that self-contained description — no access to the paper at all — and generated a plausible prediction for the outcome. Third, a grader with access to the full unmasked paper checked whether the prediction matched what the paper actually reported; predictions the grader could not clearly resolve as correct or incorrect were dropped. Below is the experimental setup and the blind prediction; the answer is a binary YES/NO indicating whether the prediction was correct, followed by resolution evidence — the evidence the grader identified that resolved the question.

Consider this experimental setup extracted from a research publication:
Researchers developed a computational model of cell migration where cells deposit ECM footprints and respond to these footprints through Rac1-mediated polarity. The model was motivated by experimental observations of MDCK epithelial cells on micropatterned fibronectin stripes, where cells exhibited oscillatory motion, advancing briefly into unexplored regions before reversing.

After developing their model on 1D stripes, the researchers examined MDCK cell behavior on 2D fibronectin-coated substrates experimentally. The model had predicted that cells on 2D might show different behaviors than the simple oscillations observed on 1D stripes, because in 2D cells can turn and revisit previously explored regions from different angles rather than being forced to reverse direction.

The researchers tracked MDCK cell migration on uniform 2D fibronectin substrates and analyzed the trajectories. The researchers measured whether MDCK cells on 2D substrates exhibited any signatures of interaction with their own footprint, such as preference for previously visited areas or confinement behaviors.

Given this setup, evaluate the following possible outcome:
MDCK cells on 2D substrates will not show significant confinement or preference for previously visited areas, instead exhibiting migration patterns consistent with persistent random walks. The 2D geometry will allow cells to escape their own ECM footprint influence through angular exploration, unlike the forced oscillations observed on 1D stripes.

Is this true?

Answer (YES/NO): NO